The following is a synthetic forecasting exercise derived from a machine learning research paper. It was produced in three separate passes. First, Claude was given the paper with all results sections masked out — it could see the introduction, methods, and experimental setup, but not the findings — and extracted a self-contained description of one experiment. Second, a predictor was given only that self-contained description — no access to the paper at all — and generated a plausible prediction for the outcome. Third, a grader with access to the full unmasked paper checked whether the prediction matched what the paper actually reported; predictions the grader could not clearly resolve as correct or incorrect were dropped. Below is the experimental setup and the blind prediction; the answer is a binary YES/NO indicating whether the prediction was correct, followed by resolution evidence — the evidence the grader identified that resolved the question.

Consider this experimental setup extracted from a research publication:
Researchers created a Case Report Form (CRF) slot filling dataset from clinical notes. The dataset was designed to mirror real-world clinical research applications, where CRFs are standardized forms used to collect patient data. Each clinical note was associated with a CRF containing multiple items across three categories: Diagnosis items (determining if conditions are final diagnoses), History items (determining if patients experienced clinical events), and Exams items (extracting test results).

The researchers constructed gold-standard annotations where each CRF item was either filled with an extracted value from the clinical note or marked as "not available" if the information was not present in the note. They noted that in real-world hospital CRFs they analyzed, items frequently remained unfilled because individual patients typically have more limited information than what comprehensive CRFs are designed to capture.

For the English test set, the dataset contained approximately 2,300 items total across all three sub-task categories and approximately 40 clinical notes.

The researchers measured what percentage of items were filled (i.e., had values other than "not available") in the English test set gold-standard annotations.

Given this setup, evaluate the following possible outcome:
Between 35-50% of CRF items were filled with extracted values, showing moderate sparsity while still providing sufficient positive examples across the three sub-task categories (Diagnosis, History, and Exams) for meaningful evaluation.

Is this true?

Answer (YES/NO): NO